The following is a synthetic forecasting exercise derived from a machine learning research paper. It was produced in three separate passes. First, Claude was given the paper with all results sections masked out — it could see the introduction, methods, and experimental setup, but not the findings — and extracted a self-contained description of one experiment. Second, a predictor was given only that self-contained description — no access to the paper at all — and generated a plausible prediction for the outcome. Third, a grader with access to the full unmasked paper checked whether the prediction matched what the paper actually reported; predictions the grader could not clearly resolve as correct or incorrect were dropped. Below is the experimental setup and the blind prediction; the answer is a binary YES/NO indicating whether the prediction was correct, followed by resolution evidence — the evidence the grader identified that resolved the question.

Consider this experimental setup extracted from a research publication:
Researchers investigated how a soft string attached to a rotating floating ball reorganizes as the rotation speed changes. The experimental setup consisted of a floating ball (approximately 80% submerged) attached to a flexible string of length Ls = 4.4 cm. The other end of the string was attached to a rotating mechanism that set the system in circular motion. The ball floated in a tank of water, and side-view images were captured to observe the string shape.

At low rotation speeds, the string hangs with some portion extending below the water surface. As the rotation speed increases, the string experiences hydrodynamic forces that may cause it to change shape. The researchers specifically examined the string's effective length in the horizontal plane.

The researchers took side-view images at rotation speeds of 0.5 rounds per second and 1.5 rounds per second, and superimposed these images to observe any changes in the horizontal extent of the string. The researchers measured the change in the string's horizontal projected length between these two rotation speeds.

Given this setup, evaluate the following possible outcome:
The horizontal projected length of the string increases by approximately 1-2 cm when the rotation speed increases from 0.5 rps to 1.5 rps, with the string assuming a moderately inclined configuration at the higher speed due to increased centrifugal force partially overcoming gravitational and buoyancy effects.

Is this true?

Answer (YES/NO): NO